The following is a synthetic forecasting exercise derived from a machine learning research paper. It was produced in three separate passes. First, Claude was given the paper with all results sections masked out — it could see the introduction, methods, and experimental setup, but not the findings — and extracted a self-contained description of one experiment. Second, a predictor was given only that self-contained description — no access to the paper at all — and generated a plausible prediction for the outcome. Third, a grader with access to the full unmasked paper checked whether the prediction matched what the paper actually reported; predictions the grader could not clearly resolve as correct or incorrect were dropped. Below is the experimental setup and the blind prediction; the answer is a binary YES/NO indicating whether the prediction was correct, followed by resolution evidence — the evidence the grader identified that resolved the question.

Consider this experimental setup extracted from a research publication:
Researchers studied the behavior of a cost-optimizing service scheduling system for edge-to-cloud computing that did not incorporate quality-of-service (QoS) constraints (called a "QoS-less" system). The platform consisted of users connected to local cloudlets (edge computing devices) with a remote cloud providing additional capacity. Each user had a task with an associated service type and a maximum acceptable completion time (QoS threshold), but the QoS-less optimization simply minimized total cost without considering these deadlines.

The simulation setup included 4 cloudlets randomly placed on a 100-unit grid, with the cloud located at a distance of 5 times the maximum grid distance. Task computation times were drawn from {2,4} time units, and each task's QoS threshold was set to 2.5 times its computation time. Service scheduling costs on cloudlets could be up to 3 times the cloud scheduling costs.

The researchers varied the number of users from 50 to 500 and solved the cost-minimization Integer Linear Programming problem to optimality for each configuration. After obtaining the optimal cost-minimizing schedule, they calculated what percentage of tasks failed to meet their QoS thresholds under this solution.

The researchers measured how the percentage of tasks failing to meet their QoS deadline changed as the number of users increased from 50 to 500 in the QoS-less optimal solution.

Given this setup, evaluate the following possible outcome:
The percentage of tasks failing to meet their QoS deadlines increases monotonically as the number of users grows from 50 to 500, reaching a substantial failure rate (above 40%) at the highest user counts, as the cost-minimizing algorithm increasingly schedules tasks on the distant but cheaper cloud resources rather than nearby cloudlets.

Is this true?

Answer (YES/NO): NO